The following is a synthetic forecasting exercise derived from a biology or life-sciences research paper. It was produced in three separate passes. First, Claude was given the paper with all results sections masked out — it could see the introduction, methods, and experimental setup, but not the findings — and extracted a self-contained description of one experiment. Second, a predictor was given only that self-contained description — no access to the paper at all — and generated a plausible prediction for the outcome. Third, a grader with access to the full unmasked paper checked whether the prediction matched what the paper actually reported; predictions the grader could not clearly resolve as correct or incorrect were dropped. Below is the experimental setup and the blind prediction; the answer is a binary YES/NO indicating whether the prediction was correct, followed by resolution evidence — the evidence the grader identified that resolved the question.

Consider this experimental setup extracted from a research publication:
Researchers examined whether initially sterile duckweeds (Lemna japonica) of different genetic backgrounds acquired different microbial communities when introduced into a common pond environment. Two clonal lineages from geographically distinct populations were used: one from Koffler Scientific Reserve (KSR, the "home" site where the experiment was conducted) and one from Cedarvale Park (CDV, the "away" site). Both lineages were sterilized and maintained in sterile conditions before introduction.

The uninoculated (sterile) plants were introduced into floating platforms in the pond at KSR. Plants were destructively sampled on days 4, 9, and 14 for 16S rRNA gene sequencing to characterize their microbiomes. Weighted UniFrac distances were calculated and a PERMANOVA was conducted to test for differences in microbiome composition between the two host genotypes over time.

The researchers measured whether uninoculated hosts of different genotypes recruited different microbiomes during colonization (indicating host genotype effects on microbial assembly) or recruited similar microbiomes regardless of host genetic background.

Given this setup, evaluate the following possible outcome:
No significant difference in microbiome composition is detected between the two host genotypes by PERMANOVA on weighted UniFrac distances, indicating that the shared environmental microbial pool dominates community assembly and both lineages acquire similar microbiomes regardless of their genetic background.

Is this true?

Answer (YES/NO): NO